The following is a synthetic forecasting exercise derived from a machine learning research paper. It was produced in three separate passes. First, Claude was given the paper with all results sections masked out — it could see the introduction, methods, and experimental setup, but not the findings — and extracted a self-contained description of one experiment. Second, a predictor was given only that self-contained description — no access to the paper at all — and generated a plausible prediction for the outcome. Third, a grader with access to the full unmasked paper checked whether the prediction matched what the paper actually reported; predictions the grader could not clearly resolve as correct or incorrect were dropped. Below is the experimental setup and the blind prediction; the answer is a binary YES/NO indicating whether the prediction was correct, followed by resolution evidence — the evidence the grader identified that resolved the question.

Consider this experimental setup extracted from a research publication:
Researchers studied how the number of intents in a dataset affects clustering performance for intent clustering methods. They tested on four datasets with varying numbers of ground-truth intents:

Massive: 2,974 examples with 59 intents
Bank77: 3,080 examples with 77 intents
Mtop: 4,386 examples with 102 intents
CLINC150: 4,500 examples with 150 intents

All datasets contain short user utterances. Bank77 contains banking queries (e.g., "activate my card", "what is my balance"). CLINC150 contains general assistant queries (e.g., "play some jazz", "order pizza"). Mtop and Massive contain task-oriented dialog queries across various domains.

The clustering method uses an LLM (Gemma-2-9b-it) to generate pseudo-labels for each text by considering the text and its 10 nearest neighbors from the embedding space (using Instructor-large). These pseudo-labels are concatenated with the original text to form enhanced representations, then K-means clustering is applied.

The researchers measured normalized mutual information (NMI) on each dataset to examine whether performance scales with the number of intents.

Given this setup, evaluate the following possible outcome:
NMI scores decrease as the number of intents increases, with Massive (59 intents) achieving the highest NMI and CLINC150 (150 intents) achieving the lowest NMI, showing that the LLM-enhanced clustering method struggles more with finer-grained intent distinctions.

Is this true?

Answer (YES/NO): NO